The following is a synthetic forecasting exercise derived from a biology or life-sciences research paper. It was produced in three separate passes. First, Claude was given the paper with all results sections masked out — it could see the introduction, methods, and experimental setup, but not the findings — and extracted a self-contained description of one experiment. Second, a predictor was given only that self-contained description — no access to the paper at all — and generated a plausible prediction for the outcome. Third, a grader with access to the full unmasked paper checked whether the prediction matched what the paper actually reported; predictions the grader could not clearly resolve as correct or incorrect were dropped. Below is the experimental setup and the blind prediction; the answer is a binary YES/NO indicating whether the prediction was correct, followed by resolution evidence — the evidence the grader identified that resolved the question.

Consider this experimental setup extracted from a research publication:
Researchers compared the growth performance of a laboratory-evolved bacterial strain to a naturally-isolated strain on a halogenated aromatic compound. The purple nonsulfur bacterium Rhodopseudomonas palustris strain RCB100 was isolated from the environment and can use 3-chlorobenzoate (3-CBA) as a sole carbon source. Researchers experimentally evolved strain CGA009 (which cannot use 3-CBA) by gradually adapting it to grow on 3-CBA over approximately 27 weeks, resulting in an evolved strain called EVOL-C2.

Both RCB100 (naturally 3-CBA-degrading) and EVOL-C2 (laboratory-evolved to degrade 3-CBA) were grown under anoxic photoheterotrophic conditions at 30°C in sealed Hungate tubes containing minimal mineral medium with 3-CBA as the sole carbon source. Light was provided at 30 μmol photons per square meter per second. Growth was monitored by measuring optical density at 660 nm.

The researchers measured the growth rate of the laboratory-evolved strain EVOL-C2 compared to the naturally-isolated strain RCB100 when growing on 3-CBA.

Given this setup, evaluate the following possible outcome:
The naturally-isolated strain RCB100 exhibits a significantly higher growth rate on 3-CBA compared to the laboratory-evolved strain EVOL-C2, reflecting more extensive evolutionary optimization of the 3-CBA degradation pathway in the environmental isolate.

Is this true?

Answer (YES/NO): YES